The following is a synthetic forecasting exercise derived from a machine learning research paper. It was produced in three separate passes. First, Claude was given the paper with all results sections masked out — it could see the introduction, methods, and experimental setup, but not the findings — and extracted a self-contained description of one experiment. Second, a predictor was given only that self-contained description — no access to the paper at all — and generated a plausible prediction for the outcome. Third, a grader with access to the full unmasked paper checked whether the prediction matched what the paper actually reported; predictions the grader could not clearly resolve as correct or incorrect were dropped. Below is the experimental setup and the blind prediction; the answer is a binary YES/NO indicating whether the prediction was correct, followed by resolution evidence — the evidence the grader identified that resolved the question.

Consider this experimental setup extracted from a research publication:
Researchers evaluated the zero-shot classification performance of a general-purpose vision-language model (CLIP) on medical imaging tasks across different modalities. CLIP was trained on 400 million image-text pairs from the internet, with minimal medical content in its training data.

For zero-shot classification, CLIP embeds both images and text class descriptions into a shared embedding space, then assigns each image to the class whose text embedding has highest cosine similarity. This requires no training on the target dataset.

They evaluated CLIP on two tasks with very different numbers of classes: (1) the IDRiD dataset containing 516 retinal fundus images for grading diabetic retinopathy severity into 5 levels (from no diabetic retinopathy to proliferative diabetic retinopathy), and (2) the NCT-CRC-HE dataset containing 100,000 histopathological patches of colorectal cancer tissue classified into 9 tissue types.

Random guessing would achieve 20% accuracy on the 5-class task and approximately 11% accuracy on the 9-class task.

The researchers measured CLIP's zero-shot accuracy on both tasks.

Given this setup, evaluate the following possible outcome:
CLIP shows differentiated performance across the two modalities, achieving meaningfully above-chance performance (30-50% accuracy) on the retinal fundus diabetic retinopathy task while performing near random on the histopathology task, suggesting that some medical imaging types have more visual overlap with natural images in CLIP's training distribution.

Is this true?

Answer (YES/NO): YES